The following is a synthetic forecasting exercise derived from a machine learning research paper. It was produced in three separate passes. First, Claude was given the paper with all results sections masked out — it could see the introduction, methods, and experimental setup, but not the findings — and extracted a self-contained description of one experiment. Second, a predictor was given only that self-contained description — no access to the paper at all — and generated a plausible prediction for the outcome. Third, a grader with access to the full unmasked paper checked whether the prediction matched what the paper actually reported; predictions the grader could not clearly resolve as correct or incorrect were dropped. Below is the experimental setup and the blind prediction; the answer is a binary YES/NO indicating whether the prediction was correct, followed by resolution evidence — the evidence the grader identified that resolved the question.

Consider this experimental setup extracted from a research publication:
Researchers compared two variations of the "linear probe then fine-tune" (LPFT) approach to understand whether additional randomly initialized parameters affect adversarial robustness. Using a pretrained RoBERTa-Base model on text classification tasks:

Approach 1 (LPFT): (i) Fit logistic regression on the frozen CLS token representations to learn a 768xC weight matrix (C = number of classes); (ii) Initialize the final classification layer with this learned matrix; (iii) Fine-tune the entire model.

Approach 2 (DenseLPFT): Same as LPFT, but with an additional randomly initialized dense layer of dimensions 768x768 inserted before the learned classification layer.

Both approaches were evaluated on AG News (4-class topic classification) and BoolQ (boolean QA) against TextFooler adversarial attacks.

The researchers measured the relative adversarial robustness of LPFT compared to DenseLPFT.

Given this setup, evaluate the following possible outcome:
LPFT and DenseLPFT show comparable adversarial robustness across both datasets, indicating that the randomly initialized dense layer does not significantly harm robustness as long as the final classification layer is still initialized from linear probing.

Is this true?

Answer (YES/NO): NO